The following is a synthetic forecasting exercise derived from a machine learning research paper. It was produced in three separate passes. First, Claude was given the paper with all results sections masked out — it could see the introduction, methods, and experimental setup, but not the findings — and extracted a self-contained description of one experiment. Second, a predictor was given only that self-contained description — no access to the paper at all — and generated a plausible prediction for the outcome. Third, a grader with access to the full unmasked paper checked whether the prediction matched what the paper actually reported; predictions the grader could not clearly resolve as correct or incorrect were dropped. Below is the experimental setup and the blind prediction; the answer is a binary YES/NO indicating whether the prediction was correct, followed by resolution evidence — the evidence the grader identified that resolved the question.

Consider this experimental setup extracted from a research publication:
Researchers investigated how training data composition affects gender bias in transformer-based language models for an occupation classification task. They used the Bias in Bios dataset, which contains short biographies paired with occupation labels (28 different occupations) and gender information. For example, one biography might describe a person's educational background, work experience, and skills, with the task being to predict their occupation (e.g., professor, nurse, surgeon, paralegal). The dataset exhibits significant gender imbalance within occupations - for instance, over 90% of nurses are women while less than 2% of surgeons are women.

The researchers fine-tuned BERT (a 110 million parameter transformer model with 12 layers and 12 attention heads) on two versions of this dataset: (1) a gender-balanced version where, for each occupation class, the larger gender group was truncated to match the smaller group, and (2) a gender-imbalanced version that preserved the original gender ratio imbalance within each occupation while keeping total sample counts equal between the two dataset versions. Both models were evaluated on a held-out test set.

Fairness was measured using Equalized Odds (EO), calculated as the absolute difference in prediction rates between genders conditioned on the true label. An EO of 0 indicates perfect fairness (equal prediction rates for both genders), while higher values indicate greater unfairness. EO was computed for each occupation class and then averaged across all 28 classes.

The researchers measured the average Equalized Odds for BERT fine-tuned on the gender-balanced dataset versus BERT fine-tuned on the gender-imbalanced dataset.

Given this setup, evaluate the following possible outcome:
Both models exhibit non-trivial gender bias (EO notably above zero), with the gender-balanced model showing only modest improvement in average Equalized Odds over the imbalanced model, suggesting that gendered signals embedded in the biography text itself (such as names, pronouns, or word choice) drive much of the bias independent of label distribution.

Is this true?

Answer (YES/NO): NO